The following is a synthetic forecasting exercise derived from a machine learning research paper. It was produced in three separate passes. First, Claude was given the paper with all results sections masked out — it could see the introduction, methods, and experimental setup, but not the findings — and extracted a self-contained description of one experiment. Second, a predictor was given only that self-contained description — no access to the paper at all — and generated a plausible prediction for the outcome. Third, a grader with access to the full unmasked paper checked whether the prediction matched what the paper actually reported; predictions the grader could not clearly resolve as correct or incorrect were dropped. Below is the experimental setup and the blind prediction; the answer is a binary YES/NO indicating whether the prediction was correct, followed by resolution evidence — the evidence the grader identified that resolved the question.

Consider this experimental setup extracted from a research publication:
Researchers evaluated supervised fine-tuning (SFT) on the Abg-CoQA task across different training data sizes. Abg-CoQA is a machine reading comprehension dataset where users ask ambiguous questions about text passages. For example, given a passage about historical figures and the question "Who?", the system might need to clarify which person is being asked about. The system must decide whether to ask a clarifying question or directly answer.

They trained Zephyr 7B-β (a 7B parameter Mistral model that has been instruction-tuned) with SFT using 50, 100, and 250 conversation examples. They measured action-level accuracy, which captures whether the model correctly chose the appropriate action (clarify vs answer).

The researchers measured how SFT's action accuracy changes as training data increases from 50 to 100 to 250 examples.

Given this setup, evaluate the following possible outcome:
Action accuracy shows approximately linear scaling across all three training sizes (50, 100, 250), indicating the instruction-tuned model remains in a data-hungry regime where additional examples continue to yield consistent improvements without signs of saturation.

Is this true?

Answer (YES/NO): NO